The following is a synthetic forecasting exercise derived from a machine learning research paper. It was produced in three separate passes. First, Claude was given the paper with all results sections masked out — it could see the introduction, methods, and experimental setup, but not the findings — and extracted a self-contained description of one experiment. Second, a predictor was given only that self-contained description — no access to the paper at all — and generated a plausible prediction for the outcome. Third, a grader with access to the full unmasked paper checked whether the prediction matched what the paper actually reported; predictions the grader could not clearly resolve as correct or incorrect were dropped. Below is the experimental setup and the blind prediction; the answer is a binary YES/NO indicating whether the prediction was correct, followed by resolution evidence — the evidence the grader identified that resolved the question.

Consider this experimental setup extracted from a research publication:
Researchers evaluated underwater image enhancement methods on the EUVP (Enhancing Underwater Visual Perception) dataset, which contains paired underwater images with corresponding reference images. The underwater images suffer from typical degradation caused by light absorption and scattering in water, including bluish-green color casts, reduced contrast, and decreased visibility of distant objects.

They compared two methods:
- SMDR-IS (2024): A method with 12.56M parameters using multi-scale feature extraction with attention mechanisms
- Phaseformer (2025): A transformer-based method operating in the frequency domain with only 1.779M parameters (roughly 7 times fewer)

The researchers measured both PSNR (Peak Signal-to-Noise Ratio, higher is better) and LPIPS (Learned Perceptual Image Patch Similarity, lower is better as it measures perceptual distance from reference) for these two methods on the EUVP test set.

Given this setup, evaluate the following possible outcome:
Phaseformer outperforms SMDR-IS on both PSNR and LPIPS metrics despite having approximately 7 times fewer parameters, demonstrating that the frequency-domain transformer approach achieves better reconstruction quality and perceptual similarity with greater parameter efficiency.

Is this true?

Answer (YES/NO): NO